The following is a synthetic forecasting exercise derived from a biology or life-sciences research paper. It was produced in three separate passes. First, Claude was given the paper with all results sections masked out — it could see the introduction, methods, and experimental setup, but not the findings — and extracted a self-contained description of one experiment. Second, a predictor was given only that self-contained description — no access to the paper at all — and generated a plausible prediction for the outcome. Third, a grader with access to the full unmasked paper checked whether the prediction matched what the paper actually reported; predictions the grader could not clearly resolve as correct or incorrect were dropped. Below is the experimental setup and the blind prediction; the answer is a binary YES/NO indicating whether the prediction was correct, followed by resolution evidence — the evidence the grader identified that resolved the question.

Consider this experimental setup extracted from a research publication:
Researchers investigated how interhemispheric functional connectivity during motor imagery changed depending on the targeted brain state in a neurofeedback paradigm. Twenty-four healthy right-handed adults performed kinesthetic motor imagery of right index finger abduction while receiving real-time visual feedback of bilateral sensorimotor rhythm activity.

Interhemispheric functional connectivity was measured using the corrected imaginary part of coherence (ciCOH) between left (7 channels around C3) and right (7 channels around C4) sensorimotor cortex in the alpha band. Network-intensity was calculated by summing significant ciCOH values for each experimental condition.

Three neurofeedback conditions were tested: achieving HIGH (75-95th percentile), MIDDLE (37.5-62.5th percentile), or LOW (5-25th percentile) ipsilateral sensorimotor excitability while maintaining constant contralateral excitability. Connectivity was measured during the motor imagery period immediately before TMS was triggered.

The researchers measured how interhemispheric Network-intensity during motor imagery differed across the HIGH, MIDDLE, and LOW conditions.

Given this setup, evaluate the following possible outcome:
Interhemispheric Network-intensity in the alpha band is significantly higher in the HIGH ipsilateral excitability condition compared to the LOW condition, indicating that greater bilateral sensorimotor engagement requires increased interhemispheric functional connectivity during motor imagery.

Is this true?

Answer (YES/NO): NO